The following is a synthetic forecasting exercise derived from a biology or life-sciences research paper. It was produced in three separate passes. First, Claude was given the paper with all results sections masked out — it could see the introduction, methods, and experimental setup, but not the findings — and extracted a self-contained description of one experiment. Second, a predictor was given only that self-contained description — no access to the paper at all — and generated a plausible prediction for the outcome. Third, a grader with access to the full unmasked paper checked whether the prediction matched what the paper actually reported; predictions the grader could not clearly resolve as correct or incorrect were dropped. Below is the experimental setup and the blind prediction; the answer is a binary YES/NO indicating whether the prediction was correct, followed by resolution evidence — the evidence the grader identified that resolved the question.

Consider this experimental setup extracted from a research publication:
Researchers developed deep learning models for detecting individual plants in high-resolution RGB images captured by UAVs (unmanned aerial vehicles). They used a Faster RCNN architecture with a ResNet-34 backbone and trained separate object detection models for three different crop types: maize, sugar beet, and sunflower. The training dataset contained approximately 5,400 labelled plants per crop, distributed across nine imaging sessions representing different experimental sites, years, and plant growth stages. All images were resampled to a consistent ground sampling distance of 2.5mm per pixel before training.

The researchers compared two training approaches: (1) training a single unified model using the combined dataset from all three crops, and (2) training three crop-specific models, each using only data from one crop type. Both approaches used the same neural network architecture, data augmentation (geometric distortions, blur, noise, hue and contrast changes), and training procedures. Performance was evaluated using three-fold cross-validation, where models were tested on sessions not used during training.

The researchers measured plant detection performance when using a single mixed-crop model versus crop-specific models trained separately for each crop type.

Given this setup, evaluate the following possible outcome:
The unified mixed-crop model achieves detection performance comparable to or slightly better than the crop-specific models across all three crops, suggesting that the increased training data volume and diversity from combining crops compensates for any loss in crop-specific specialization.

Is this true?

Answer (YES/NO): NO